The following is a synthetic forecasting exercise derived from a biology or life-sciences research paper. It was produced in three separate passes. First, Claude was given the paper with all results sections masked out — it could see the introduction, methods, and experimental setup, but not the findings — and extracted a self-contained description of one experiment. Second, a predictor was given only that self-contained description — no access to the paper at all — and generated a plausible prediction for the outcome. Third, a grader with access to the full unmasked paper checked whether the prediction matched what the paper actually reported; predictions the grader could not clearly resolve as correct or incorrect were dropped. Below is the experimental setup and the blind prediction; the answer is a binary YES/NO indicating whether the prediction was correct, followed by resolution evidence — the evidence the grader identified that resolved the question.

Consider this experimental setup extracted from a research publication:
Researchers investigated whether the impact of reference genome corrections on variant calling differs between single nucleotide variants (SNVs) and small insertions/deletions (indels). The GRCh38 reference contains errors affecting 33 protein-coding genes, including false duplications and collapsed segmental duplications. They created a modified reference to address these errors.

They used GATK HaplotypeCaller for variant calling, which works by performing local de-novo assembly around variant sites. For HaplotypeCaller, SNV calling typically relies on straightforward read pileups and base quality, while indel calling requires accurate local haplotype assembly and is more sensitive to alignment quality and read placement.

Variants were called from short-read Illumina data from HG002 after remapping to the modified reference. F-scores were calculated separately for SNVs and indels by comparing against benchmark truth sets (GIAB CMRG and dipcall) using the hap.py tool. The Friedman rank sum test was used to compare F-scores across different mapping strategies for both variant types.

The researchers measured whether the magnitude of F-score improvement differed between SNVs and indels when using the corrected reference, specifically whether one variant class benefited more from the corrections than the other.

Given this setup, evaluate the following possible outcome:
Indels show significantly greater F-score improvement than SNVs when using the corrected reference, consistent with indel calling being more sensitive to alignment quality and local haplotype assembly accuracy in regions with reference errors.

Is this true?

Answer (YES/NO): NO